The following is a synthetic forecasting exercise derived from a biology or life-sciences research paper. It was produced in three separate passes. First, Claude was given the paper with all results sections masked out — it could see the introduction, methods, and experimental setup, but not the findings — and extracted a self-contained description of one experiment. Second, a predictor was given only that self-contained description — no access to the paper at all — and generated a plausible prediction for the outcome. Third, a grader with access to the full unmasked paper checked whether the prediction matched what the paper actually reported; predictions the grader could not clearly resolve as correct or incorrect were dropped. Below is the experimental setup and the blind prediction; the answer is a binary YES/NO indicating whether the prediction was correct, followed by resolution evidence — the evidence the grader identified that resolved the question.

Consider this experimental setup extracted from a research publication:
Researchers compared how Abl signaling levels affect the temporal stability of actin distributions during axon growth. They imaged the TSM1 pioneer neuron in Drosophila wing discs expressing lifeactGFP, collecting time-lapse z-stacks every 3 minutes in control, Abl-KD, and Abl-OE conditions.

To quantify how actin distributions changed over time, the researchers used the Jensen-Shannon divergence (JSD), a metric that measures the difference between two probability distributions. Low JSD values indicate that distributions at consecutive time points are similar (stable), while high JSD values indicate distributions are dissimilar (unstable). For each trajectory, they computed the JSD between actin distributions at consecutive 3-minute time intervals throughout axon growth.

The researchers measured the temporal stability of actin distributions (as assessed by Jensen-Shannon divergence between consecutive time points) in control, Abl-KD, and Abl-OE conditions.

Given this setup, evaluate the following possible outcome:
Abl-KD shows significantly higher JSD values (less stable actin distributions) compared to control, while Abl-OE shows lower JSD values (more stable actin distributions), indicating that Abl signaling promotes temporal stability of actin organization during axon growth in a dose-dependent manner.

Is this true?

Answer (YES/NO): NO